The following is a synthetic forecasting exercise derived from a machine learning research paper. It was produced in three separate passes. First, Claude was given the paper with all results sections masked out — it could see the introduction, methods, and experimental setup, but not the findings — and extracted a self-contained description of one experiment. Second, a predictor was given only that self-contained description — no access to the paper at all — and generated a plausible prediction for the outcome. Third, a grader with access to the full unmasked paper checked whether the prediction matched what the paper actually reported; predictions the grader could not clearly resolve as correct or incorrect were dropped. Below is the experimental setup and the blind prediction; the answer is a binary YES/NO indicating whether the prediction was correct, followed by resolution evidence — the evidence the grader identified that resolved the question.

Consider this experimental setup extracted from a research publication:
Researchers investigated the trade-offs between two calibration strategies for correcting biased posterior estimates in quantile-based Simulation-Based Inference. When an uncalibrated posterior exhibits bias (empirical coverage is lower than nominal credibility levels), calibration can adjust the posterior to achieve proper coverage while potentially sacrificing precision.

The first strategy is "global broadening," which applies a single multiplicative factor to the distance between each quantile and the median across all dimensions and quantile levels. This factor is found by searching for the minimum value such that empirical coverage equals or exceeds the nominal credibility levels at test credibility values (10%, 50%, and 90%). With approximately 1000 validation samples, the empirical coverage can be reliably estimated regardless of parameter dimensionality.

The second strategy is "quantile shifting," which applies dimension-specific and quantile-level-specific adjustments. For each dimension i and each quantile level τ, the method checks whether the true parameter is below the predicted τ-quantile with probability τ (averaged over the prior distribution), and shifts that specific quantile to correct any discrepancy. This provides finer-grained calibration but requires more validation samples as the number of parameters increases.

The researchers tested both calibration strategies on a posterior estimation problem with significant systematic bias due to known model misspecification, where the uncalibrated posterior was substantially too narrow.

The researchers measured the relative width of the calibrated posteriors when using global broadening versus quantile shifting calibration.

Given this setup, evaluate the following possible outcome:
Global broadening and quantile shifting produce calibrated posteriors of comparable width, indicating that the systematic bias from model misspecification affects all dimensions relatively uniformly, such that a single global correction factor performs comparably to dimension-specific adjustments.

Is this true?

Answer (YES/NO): NO